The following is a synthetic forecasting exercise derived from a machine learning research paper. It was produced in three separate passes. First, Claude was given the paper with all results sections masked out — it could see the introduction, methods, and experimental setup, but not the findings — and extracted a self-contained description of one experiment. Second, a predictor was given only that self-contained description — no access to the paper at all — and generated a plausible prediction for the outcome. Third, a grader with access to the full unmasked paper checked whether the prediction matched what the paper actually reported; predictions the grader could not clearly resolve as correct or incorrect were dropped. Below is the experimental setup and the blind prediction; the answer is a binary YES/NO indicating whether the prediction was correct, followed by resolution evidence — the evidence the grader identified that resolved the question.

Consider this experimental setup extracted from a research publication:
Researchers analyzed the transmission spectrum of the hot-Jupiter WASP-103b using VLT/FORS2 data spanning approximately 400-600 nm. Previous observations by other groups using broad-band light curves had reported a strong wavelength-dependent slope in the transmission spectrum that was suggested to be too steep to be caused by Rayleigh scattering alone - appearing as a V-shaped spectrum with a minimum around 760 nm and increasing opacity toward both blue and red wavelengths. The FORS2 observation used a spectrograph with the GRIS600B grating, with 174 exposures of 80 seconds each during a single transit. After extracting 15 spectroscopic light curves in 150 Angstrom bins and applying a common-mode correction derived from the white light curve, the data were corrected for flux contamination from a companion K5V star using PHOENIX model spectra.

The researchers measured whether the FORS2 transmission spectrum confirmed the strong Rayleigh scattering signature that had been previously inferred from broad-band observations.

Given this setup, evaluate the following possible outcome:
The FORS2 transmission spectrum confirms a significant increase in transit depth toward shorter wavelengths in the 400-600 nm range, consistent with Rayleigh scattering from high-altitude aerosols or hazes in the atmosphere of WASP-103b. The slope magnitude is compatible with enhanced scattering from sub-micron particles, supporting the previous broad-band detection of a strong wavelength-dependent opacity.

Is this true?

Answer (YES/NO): NO